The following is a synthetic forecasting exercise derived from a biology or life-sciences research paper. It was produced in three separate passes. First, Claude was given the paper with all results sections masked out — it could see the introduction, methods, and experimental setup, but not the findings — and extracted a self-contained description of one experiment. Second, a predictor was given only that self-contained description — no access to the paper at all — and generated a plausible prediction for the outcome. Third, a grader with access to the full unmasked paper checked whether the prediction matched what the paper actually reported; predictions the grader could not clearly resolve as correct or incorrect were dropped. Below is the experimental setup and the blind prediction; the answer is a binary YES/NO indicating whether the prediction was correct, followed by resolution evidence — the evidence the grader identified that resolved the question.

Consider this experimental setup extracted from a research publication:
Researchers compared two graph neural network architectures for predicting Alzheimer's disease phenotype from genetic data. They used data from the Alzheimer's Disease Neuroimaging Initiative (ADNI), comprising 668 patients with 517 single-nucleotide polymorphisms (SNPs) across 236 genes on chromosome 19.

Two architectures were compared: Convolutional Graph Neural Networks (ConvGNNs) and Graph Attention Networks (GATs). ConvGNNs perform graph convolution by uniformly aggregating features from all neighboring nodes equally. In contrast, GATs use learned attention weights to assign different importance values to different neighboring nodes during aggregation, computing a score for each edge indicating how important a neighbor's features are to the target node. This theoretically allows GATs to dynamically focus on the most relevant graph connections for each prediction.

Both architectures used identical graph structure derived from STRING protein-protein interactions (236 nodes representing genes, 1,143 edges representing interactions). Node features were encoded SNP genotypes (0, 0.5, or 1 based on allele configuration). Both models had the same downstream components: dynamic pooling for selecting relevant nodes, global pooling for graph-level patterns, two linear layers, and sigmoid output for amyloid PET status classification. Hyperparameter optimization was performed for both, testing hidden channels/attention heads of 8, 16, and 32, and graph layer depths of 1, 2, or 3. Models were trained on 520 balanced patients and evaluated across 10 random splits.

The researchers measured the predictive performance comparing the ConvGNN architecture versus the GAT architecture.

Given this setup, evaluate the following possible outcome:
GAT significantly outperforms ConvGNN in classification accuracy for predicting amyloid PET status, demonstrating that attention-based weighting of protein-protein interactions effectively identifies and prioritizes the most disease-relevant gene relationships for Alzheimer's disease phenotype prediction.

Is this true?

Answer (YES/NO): NO